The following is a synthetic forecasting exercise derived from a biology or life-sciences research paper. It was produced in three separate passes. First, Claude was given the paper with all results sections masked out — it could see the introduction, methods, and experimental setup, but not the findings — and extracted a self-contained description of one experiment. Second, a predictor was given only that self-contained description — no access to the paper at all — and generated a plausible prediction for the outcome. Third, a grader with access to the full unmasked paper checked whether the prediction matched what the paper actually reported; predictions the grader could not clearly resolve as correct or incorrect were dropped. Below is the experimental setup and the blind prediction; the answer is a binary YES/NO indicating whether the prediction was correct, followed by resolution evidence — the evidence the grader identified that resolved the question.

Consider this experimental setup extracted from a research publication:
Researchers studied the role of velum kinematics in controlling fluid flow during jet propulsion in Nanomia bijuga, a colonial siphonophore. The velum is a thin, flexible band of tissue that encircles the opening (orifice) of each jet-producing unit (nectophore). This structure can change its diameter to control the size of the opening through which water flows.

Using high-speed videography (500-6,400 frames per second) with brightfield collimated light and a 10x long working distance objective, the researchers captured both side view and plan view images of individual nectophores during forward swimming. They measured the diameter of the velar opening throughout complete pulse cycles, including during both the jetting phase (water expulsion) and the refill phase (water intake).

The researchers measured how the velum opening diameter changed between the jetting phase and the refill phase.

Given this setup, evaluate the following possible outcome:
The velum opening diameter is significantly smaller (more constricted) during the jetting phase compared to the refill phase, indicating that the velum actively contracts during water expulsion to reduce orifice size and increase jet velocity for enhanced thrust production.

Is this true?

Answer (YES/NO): YES